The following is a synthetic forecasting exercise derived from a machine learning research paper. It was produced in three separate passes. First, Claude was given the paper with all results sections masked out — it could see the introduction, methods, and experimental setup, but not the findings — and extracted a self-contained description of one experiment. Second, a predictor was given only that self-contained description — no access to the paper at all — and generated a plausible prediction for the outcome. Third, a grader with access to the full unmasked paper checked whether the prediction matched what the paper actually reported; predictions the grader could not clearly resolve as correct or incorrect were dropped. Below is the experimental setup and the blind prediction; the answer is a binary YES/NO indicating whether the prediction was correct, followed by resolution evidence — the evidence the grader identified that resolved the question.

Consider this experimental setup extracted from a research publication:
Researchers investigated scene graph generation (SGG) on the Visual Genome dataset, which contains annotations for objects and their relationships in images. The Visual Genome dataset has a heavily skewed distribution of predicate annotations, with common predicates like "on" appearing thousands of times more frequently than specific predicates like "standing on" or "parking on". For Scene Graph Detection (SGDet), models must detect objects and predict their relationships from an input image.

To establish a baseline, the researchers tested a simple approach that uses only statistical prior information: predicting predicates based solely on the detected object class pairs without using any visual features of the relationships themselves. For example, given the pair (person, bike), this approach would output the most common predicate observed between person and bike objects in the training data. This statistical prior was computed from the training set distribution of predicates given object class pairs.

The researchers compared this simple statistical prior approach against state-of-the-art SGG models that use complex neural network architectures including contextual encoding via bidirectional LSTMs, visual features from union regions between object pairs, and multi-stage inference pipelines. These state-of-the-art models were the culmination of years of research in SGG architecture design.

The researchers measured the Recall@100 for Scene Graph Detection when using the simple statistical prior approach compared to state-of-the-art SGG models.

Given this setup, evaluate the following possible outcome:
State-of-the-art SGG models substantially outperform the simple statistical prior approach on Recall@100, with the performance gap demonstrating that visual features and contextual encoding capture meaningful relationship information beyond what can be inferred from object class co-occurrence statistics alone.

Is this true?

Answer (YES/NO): NO